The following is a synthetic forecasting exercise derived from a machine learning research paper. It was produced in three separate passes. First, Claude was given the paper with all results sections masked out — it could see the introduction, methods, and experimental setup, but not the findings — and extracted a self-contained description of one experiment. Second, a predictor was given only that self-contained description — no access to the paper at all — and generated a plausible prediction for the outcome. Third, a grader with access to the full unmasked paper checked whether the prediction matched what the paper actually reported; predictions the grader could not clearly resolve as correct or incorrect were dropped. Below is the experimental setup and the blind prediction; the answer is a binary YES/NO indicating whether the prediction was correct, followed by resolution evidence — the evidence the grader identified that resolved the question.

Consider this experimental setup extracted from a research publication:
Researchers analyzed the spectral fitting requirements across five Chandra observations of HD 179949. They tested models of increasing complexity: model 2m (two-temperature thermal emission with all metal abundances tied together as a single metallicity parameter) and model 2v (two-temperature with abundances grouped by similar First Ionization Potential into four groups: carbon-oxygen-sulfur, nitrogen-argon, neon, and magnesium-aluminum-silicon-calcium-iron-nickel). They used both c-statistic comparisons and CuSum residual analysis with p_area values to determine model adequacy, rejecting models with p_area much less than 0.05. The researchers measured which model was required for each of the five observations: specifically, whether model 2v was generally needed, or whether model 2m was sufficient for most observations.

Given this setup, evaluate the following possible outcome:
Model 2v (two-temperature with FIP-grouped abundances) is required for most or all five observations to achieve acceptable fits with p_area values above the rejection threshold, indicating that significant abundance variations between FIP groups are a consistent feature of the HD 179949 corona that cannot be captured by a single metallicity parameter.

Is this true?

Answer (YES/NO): YES